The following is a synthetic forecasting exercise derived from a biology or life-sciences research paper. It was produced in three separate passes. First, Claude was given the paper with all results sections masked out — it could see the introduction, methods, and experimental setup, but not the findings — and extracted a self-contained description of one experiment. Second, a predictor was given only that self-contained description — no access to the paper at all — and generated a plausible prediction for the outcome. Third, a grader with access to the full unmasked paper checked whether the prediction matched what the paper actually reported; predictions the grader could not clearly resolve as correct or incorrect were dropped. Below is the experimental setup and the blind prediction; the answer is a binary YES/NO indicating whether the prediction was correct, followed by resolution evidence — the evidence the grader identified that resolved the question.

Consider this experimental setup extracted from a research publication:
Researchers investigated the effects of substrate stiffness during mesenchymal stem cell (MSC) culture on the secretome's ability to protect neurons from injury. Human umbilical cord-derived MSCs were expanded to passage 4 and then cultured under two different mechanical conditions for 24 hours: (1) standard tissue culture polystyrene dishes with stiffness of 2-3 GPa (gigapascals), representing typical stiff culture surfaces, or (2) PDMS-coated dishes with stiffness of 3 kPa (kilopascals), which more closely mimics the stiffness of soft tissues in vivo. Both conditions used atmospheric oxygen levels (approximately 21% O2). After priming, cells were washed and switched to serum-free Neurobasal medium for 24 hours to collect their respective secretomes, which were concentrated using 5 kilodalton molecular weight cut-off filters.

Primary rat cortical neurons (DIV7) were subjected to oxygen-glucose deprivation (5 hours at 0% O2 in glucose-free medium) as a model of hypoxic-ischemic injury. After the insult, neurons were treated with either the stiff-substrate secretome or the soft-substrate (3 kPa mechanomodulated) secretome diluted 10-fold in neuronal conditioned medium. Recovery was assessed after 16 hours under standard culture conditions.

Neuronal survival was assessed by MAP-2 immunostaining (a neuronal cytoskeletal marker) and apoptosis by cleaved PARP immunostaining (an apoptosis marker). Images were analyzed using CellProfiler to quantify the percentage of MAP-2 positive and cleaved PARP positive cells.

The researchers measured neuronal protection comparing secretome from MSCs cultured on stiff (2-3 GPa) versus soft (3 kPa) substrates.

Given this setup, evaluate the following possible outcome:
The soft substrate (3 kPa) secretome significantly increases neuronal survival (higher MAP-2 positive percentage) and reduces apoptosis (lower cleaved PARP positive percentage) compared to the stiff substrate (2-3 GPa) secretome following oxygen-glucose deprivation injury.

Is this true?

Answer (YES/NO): NO